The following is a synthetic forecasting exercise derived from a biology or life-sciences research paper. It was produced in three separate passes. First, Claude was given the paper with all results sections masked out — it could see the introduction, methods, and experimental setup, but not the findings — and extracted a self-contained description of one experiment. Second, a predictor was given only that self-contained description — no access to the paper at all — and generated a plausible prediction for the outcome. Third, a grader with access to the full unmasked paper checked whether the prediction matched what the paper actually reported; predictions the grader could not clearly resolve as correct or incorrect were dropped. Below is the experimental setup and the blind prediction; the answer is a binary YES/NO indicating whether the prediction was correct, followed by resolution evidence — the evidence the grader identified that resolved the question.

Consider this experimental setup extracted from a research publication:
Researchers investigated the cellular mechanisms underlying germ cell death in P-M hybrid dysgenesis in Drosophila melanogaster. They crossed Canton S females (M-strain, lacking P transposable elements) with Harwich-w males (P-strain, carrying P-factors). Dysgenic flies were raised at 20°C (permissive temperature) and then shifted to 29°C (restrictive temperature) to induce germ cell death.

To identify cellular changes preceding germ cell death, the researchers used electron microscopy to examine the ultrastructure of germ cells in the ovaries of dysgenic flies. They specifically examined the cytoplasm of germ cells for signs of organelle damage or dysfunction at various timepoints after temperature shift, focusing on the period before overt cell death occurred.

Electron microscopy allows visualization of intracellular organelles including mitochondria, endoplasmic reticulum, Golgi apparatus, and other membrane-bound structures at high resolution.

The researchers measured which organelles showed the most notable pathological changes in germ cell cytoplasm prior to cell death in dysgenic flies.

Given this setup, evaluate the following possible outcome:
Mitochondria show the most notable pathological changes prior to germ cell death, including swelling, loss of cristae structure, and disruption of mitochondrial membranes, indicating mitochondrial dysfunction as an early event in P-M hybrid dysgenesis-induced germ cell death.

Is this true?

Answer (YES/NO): YES